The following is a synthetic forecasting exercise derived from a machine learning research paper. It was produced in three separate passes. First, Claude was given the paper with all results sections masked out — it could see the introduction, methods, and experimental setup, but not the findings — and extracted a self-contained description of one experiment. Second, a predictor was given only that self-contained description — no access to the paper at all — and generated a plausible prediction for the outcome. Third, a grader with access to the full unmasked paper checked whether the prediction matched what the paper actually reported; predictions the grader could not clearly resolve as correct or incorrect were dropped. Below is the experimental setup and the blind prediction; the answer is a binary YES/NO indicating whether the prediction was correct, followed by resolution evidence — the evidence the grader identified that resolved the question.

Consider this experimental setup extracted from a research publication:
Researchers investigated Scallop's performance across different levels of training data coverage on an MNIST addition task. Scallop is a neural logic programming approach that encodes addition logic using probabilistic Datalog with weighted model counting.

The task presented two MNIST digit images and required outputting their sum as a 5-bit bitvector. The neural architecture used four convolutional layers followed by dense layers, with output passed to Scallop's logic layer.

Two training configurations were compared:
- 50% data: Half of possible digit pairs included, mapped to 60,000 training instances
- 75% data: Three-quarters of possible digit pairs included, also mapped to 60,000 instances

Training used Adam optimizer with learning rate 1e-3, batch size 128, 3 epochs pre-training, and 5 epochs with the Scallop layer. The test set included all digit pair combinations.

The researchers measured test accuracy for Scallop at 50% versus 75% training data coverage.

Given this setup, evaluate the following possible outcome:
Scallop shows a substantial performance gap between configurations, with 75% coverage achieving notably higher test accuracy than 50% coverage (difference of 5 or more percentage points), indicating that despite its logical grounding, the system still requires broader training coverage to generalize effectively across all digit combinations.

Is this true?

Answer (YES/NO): NO